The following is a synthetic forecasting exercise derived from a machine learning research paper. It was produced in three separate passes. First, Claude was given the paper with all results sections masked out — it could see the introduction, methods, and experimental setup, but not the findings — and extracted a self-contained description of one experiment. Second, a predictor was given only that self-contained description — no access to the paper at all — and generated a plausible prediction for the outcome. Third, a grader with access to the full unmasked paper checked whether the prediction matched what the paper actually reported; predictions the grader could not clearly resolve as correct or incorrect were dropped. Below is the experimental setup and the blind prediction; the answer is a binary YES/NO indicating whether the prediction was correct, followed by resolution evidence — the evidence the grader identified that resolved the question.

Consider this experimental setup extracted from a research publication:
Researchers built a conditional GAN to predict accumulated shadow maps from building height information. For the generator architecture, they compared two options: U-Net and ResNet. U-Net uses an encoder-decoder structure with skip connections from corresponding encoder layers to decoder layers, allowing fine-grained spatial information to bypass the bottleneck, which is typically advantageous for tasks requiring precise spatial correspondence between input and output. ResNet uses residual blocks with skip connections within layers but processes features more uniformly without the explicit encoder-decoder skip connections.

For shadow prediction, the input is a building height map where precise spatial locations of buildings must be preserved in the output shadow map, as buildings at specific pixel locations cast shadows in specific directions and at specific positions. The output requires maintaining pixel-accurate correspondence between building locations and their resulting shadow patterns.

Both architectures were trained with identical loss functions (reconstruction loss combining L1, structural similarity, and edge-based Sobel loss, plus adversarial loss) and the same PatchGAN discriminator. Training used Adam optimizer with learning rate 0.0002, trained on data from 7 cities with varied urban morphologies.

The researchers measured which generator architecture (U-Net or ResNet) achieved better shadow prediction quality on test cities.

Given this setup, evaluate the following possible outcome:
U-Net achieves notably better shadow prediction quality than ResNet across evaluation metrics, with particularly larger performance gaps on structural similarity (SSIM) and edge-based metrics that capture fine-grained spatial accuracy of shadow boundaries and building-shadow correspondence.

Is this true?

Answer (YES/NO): NO